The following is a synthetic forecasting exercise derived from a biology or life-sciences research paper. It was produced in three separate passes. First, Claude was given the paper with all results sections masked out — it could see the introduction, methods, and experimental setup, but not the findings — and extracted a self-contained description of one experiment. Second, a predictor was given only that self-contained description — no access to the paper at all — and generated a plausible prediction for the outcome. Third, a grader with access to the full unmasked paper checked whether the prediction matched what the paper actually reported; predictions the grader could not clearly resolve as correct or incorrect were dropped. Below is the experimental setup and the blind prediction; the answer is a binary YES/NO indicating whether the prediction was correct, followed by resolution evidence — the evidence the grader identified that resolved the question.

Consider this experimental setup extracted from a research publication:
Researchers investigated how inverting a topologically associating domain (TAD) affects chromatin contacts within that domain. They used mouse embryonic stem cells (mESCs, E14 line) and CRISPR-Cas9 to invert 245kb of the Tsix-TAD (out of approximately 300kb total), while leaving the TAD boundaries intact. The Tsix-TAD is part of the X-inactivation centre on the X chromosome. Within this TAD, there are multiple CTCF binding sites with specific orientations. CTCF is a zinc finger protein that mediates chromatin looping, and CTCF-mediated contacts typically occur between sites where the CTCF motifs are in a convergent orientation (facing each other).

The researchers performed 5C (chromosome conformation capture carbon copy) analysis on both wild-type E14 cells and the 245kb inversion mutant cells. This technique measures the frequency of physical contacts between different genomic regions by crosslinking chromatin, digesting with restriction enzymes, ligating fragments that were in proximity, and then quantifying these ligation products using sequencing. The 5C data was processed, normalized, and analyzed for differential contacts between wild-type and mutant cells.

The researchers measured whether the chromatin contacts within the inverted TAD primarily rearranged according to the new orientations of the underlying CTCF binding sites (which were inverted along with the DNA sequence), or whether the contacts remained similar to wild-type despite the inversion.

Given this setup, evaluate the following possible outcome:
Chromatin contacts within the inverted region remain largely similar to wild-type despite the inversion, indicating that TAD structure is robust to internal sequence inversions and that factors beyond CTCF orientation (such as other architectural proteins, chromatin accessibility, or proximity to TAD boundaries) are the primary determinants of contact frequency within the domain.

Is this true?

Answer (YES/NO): NO